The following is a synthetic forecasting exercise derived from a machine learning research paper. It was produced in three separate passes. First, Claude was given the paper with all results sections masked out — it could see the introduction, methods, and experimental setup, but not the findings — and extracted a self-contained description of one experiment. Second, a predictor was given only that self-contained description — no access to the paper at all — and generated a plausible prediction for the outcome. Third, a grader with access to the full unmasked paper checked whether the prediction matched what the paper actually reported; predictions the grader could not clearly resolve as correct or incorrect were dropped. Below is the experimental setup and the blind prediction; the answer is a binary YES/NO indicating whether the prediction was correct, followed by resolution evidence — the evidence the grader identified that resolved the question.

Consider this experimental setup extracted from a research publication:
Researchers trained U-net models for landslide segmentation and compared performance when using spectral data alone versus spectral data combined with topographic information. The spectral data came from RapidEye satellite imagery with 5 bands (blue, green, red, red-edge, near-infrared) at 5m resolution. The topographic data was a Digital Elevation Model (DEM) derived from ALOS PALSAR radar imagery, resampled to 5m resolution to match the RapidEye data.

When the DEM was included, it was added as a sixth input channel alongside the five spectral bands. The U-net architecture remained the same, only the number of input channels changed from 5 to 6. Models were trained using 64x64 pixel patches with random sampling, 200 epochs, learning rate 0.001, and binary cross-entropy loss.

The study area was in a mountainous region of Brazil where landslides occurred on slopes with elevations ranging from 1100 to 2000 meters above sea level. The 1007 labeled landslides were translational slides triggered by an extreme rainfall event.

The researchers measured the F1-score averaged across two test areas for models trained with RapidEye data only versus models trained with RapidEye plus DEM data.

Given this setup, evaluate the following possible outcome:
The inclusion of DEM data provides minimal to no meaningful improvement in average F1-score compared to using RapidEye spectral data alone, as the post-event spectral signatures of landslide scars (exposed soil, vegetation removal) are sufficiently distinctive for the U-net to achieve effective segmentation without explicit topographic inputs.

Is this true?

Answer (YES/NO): NO